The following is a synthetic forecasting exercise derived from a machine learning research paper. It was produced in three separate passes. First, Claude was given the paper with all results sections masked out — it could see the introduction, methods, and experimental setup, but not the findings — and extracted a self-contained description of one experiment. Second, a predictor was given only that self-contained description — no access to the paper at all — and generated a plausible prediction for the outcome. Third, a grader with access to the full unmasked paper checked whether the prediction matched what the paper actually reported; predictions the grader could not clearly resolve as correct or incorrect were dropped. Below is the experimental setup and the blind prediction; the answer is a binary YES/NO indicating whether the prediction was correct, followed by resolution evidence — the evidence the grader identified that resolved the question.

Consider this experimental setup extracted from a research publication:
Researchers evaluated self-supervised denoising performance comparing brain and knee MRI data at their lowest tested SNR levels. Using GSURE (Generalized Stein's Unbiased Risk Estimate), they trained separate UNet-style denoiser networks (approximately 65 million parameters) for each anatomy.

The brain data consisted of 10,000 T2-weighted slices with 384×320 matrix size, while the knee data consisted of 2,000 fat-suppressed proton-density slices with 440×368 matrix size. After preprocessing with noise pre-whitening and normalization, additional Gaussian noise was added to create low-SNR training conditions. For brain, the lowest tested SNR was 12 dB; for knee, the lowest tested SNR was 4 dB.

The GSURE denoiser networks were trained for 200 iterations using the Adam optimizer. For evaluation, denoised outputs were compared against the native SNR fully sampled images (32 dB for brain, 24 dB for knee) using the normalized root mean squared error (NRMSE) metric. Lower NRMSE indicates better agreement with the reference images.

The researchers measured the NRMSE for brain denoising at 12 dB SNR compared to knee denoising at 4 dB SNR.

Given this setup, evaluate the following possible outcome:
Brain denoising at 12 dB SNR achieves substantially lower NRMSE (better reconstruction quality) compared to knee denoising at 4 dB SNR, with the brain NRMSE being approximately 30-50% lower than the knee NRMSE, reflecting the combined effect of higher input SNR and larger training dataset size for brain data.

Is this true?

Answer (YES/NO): NO